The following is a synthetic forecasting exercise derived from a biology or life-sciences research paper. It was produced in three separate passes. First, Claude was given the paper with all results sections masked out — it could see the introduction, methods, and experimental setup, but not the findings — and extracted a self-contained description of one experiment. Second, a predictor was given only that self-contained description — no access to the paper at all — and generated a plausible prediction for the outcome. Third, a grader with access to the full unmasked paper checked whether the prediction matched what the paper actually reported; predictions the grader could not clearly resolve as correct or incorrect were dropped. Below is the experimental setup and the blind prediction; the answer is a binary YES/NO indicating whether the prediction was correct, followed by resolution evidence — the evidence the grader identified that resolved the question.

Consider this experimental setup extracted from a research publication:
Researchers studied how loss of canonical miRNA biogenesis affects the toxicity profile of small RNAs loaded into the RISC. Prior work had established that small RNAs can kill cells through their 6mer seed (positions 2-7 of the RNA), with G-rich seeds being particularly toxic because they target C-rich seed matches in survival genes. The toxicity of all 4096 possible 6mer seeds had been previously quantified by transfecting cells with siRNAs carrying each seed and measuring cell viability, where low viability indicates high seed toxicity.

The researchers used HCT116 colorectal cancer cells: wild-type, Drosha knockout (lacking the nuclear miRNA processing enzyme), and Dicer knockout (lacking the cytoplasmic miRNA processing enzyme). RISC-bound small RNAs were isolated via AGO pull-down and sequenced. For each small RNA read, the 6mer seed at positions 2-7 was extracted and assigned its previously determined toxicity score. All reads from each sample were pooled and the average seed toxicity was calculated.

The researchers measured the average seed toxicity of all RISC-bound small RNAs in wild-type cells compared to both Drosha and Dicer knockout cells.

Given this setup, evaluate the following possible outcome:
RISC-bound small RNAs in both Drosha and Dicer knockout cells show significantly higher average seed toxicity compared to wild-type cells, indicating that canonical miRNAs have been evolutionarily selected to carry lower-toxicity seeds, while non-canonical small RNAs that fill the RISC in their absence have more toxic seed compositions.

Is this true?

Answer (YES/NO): YES